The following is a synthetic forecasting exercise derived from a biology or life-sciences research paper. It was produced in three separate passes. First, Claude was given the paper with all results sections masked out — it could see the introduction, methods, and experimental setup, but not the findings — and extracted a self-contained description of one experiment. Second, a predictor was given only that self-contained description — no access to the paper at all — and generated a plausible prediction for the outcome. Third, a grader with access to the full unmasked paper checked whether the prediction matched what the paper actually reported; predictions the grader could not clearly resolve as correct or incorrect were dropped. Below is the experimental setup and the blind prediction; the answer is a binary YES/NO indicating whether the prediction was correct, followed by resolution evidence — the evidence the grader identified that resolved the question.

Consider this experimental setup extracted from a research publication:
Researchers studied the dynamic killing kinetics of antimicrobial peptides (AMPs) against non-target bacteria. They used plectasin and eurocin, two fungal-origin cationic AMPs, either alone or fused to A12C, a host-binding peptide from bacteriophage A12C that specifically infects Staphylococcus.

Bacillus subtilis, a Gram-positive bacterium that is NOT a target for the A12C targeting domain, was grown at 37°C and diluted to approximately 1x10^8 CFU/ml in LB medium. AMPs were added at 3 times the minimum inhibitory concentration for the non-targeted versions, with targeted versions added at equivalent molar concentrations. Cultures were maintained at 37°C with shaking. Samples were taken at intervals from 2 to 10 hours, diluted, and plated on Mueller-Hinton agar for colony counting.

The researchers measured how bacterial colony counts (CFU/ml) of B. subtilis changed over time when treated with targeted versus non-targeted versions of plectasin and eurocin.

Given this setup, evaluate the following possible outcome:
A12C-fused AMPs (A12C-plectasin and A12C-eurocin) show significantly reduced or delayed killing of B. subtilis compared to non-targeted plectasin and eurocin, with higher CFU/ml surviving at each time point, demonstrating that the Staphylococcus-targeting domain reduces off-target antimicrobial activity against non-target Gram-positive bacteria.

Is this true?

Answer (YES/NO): YES